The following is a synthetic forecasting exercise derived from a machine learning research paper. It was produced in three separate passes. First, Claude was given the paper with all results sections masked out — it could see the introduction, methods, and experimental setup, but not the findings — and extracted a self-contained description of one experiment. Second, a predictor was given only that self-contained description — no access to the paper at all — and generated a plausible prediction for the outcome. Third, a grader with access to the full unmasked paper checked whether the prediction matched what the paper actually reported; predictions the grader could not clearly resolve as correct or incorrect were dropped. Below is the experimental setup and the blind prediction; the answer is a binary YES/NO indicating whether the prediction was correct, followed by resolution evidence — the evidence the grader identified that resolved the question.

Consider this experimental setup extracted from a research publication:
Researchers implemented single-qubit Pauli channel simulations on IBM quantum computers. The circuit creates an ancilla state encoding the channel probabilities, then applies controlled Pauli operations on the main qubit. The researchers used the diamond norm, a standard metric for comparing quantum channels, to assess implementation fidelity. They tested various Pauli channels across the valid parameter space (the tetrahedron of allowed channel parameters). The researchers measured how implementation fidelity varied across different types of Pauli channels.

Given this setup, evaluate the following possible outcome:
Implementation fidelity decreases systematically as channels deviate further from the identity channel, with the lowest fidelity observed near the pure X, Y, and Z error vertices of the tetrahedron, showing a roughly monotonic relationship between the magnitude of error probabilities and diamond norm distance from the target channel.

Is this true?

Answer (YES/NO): NO